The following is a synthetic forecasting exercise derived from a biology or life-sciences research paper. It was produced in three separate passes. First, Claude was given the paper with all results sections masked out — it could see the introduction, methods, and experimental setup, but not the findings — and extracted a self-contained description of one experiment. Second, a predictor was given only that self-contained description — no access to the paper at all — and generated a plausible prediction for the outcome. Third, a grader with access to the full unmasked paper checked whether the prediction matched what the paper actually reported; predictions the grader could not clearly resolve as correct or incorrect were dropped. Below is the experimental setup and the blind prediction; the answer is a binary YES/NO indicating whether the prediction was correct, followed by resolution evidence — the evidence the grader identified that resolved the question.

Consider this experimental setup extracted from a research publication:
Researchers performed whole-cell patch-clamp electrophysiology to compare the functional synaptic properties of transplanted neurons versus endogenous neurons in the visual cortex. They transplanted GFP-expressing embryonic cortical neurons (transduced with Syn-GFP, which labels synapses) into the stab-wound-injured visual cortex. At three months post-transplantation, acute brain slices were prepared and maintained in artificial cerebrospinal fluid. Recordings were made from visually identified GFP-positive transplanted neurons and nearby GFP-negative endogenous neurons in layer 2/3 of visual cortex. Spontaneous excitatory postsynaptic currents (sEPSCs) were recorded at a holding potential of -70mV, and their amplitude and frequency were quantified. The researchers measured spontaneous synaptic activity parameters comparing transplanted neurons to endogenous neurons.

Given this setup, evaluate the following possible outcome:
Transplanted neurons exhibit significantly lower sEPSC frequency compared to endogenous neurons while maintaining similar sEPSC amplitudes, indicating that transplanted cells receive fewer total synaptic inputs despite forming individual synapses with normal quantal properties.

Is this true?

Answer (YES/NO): NO